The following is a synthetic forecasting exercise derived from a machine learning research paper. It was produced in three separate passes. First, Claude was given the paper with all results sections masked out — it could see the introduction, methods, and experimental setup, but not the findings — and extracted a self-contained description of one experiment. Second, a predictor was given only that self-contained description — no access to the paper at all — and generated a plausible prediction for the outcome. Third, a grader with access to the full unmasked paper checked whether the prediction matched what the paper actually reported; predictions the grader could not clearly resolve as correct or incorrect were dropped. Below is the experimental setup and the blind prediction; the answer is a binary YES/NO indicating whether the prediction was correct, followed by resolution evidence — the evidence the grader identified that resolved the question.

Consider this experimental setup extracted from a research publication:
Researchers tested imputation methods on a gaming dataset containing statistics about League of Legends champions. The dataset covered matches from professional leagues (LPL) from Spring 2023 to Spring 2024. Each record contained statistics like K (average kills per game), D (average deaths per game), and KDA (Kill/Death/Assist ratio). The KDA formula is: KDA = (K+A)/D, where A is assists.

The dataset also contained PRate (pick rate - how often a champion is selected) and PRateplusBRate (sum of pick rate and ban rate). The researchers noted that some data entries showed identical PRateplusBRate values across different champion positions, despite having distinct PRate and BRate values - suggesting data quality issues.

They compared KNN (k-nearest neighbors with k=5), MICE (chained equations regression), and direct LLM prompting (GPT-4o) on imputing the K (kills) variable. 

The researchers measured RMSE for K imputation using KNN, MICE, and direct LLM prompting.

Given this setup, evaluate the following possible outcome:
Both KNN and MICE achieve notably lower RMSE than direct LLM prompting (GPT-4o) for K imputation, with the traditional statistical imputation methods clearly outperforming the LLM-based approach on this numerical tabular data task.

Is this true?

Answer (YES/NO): YES